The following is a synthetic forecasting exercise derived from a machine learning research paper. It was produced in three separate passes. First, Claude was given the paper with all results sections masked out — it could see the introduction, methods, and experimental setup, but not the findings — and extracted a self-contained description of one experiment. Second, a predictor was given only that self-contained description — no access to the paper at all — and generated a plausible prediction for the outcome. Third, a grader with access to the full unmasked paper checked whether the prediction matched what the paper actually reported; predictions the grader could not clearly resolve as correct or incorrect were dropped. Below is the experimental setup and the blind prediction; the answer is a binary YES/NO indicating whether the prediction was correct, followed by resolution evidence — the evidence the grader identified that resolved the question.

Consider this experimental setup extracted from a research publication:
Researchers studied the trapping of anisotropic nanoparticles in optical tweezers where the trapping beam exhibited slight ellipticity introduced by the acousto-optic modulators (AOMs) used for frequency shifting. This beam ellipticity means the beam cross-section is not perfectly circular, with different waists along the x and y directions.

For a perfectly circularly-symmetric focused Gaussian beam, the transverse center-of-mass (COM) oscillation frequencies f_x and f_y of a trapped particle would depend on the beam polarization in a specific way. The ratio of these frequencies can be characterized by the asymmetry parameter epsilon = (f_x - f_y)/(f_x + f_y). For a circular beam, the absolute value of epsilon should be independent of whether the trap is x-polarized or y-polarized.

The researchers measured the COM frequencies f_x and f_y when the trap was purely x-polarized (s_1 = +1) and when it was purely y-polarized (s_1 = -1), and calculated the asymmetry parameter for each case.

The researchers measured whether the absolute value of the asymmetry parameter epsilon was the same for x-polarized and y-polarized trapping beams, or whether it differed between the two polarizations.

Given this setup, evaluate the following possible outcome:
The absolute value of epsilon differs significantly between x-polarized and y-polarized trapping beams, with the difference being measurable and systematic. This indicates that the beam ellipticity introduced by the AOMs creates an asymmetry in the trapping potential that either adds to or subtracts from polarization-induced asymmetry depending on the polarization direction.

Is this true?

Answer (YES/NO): YES